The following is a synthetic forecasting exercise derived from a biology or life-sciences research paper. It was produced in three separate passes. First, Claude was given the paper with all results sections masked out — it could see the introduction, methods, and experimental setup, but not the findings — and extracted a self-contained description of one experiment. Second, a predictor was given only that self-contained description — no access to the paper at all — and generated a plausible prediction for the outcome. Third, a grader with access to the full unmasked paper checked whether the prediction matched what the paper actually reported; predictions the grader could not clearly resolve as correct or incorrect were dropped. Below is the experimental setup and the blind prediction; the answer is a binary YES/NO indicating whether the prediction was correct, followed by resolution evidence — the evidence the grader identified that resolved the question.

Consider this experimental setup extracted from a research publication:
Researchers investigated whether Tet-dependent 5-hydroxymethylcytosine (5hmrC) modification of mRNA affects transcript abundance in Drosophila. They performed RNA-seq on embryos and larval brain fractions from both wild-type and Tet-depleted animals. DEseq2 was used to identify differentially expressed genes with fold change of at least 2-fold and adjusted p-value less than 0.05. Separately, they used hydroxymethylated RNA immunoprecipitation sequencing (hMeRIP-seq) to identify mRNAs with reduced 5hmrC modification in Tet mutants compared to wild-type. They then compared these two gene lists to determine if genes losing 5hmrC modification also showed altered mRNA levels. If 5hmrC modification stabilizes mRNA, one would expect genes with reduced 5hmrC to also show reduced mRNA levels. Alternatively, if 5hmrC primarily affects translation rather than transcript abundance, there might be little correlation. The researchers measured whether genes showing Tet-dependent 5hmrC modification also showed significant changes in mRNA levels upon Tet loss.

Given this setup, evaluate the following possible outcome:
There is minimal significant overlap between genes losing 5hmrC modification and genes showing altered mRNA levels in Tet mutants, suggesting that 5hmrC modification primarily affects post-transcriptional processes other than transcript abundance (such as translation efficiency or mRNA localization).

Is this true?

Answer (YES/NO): YES